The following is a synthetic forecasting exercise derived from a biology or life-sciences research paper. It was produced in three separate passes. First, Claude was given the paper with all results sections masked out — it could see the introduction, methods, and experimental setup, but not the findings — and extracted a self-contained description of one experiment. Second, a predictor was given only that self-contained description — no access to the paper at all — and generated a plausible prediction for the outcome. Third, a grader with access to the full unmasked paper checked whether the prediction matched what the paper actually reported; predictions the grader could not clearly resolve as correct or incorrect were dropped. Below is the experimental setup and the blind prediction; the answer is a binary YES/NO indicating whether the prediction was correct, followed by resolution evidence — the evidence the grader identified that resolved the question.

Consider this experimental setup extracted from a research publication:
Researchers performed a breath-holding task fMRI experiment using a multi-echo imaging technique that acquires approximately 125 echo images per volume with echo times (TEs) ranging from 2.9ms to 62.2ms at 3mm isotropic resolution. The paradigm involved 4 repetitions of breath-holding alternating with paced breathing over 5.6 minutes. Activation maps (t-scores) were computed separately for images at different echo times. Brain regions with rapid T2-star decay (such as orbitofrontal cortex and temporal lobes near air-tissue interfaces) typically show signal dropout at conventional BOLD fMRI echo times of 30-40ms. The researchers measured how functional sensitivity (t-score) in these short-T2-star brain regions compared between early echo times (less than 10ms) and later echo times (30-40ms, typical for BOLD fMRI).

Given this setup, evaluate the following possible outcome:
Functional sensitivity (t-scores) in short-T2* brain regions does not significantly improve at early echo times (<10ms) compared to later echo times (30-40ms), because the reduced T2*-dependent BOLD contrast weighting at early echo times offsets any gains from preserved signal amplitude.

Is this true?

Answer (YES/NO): NO